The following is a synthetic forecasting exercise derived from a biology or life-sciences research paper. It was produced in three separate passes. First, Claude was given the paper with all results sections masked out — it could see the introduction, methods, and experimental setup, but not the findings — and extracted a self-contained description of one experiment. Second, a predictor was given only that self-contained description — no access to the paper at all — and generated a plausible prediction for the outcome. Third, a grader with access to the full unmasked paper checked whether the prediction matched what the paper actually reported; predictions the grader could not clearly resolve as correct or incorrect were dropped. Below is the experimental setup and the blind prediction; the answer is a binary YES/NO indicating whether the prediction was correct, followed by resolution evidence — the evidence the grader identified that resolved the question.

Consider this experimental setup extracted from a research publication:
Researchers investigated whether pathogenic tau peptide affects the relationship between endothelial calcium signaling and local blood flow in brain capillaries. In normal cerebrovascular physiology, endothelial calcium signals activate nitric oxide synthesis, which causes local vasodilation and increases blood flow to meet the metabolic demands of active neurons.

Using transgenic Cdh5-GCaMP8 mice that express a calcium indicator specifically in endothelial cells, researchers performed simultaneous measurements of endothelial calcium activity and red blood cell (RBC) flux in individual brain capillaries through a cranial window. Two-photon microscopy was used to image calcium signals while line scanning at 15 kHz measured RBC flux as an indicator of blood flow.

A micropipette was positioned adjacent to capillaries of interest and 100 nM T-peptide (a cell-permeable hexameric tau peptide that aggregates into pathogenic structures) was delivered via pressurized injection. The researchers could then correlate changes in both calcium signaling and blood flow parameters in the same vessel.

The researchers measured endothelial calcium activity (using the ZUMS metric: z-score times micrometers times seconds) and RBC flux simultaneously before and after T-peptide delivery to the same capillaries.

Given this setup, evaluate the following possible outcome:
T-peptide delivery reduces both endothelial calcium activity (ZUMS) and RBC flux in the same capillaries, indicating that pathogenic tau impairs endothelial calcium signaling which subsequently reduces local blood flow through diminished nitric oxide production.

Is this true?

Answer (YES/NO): YES